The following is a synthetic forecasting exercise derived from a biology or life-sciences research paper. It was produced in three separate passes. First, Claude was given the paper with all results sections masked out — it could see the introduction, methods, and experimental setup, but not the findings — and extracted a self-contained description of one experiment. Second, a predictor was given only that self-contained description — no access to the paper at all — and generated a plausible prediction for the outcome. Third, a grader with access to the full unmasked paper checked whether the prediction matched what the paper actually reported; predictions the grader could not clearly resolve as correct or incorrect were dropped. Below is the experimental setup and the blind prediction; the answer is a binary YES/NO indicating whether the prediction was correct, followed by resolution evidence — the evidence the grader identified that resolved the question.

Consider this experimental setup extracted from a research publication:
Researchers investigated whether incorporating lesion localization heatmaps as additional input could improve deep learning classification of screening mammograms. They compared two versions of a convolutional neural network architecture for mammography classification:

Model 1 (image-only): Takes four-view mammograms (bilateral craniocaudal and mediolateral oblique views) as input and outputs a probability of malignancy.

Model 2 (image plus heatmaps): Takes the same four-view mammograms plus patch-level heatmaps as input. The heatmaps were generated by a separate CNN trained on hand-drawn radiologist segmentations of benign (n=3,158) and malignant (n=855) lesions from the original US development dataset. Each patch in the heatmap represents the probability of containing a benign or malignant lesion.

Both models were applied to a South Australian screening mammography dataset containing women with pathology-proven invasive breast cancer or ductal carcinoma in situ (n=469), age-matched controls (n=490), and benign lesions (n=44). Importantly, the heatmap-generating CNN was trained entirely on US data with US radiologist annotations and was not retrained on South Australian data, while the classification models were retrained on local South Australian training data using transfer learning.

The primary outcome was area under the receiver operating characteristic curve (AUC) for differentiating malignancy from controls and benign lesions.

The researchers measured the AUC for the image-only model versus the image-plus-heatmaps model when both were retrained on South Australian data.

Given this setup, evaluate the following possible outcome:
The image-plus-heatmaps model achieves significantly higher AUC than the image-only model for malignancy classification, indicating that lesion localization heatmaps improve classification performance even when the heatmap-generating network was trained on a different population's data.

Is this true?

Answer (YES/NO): NO